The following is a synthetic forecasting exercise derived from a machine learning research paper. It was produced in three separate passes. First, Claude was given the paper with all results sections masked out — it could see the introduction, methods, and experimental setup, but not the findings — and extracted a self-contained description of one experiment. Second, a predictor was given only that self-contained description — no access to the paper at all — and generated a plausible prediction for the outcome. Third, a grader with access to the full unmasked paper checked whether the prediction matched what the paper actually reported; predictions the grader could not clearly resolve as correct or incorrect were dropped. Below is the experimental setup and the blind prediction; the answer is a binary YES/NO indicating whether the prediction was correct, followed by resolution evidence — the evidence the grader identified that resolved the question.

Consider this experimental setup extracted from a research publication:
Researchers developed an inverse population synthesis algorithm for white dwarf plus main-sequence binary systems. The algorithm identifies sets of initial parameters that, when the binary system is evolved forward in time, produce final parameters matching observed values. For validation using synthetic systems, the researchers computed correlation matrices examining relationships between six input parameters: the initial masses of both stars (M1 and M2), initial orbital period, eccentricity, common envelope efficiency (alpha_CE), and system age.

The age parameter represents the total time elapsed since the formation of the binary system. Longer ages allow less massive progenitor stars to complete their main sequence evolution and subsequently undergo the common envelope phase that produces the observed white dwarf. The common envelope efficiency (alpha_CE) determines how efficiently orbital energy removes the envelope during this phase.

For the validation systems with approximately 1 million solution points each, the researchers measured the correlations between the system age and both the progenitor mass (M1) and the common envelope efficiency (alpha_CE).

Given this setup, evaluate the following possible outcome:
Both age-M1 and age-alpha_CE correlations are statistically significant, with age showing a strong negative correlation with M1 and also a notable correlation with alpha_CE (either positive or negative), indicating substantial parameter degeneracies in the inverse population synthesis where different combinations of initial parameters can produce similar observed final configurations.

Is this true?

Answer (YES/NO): YES